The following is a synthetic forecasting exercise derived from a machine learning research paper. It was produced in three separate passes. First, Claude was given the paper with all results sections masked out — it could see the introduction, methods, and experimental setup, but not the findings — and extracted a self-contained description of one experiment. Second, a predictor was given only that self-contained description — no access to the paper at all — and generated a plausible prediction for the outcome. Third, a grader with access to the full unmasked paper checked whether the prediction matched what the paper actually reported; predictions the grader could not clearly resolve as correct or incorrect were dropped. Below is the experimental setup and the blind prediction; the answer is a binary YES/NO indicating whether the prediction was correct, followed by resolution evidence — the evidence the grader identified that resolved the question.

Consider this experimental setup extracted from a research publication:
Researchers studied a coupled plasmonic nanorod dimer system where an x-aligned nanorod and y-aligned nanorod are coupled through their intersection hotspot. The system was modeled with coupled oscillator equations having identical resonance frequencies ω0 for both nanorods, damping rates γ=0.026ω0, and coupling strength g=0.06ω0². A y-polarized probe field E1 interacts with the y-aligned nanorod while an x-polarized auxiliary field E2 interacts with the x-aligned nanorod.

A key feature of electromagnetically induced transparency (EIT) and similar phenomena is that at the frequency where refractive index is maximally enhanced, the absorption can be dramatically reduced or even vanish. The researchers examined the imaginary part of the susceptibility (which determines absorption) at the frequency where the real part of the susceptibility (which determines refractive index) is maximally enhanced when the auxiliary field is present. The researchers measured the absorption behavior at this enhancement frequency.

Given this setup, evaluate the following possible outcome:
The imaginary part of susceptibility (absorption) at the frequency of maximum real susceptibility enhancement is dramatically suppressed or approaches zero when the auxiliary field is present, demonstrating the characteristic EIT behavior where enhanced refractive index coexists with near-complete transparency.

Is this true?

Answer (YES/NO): YES